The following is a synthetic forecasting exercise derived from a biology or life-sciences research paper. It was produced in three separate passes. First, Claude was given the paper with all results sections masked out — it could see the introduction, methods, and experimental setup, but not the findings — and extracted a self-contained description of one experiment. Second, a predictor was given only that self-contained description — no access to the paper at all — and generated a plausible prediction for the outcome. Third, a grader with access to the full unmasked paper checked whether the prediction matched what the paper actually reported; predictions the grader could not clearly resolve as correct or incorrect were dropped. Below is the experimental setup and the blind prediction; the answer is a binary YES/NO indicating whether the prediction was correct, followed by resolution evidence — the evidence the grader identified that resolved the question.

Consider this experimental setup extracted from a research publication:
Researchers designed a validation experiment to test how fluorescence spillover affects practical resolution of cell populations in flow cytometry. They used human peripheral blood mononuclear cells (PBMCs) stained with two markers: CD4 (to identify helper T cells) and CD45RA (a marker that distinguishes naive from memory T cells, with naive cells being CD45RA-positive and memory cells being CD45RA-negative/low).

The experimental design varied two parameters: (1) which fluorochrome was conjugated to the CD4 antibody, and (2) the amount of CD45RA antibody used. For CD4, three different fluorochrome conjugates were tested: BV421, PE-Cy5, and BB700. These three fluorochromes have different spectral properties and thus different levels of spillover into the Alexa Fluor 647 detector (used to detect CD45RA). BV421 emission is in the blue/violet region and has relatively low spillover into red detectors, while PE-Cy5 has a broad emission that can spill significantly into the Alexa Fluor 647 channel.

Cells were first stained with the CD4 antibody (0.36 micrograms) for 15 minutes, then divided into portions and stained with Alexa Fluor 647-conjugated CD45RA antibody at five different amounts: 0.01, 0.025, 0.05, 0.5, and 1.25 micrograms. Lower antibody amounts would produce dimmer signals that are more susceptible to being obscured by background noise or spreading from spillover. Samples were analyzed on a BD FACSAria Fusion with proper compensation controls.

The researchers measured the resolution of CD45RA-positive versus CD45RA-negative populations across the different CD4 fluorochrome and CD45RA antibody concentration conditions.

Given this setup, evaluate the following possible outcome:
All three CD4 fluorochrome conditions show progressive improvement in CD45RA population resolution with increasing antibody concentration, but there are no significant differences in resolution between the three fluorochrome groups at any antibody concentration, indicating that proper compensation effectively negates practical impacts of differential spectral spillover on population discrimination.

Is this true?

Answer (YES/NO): NO